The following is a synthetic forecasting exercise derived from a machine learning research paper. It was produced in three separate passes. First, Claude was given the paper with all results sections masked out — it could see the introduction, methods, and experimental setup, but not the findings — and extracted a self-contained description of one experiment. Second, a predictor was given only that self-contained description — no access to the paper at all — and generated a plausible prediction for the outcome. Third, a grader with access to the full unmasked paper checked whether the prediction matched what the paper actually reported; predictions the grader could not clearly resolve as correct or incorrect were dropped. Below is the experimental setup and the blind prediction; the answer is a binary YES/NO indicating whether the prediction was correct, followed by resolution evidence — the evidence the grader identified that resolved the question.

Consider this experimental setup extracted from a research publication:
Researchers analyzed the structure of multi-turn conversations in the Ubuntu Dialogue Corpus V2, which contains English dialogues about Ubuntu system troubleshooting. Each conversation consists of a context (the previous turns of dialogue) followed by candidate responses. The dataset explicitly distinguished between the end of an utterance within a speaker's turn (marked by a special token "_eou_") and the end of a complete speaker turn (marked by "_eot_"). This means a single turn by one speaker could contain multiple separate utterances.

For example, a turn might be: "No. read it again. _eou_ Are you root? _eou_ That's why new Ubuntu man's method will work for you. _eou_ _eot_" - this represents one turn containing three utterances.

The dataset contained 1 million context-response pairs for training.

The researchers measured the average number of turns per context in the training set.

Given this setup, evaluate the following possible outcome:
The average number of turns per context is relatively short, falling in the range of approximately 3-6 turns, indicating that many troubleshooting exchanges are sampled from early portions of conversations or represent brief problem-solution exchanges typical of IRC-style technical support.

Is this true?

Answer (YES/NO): NO